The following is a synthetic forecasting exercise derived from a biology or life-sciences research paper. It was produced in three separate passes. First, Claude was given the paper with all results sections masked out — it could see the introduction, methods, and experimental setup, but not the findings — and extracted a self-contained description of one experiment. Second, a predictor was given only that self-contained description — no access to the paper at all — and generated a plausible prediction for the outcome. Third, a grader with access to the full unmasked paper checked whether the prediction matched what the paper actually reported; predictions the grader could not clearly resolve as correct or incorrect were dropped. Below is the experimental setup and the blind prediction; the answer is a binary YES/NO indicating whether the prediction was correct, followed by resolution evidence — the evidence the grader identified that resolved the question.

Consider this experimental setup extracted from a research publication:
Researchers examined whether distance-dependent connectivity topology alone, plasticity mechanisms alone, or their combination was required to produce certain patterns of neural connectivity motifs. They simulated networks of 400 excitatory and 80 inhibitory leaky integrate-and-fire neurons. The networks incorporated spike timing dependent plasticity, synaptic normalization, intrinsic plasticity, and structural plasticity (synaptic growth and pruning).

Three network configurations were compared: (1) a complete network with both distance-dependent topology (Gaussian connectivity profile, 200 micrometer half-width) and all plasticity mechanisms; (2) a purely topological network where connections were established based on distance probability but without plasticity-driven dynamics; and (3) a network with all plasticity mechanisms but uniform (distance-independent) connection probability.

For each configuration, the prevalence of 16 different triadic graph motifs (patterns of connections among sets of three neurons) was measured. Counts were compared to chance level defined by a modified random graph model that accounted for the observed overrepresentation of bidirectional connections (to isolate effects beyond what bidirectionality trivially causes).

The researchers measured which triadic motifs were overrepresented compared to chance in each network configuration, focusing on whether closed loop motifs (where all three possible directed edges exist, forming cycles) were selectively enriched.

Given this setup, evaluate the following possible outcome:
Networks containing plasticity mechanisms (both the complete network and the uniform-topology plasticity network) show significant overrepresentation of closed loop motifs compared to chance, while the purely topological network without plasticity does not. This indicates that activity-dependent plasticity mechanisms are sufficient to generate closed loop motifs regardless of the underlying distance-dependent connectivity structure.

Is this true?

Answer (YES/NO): NO